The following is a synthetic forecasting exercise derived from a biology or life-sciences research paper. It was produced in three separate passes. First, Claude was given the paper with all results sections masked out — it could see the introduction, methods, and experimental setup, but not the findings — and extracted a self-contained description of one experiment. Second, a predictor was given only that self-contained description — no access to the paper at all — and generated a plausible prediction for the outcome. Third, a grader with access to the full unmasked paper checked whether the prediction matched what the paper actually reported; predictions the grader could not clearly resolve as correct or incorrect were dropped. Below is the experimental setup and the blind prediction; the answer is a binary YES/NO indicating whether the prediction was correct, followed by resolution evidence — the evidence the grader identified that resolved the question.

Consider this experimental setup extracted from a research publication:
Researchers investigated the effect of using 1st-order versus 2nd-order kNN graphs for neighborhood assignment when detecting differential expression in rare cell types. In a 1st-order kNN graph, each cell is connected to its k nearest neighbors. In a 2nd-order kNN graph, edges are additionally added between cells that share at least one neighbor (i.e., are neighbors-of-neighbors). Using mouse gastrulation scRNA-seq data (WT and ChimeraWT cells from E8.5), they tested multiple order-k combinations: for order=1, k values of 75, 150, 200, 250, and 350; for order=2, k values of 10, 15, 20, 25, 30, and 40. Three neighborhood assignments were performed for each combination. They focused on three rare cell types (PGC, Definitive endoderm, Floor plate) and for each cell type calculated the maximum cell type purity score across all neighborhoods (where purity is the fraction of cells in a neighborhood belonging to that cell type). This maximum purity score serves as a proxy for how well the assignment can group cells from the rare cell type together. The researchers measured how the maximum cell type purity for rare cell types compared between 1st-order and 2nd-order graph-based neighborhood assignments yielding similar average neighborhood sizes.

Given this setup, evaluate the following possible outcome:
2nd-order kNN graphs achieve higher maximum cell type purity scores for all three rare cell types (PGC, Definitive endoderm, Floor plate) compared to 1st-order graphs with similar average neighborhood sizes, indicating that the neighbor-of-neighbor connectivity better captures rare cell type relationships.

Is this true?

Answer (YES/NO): YES